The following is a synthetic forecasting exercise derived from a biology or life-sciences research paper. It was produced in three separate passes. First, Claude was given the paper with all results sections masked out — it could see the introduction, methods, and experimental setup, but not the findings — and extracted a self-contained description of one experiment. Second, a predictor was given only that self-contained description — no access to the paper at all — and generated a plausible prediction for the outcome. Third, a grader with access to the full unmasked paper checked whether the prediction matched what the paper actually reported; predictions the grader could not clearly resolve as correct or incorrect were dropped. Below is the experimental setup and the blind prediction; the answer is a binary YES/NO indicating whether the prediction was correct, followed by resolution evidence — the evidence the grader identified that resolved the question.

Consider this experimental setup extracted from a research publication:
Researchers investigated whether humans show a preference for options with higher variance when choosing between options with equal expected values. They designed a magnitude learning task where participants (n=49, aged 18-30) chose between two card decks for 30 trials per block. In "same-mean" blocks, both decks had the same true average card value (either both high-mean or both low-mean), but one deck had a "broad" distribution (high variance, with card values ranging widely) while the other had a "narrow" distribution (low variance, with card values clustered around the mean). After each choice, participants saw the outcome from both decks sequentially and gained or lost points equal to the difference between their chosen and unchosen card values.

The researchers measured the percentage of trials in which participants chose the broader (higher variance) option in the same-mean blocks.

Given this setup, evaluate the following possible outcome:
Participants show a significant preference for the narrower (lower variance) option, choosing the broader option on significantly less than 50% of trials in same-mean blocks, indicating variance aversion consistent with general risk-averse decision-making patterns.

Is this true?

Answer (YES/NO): NO